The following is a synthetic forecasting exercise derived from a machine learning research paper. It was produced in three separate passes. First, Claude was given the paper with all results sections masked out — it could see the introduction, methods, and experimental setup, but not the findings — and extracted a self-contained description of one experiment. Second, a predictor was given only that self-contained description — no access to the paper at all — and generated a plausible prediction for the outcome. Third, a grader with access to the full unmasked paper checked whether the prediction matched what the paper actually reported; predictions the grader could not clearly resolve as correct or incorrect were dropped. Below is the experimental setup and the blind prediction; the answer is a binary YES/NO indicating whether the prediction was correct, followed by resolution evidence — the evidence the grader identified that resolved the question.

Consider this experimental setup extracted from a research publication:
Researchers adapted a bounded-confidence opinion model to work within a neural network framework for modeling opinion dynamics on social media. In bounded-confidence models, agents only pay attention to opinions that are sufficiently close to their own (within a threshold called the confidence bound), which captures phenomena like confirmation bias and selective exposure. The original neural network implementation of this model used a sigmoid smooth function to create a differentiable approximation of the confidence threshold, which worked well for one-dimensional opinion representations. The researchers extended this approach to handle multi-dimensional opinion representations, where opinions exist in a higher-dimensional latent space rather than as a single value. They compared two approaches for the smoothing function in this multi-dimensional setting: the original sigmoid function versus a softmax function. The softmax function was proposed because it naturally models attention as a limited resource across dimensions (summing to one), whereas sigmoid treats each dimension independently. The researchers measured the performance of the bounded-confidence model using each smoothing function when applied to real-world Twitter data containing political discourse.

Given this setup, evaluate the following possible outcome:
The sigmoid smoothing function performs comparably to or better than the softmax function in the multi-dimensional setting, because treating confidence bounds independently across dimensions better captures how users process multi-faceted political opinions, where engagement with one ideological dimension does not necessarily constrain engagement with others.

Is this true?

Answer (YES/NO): NO